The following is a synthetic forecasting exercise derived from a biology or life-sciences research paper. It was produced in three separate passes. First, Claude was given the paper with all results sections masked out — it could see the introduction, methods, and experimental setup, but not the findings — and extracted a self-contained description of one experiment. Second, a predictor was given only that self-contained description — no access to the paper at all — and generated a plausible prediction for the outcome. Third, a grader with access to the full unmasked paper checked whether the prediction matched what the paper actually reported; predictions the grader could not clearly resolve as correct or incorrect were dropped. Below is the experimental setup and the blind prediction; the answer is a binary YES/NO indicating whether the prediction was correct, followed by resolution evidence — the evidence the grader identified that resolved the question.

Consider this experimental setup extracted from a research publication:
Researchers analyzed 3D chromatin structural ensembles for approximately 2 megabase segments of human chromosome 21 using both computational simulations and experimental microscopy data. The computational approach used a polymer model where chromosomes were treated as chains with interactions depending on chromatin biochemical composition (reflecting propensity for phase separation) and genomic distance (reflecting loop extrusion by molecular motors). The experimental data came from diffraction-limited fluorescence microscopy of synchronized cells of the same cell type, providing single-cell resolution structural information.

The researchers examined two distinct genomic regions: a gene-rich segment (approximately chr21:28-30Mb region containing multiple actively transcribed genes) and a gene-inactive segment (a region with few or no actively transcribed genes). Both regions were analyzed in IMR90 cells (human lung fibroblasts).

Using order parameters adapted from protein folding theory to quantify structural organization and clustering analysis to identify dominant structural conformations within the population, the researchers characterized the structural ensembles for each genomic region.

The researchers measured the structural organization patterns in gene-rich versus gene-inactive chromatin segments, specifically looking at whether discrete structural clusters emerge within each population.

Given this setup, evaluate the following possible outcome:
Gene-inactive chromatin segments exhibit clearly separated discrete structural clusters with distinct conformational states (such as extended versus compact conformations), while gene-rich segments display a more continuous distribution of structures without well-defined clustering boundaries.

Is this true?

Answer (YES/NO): NO